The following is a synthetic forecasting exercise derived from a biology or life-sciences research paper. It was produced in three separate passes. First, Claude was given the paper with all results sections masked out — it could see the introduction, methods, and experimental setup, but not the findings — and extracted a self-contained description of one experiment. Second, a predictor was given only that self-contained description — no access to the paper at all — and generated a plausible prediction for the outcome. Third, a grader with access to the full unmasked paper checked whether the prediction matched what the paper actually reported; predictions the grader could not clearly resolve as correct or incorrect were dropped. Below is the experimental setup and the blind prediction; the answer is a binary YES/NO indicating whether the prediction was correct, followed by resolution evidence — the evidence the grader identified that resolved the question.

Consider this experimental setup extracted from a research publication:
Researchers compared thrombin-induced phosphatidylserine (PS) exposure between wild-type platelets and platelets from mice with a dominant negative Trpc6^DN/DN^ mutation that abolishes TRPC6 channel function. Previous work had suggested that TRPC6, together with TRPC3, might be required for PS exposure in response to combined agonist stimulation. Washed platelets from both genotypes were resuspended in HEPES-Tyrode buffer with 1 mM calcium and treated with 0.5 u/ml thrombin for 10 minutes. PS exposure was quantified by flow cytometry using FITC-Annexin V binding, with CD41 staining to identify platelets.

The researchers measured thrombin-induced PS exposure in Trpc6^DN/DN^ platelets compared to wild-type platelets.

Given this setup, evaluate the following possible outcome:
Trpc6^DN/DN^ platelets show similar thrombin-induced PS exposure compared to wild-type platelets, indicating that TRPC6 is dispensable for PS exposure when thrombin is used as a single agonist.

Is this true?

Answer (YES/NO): YES